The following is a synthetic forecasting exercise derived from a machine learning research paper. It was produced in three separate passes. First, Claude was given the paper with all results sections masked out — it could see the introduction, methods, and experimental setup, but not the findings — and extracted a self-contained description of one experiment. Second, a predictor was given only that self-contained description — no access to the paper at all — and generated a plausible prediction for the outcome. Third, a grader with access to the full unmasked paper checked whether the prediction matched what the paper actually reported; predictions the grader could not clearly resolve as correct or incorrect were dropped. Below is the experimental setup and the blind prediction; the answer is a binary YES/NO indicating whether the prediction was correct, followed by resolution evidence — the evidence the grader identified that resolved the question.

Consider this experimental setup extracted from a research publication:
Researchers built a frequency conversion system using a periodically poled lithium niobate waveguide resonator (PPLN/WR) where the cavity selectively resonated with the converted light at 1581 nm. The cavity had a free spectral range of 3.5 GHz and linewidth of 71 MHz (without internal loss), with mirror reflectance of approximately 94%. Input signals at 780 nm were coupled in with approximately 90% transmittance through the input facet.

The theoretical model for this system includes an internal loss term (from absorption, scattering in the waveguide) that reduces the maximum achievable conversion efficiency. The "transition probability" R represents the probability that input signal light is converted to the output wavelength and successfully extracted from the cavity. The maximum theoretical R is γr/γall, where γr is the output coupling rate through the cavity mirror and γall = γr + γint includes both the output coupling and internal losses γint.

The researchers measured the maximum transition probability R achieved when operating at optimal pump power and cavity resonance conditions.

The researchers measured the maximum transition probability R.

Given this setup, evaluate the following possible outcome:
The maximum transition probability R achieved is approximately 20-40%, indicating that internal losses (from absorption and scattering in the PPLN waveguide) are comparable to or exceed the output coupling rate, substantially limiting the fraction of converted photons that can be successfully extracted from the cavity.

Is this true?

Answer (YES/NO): NO